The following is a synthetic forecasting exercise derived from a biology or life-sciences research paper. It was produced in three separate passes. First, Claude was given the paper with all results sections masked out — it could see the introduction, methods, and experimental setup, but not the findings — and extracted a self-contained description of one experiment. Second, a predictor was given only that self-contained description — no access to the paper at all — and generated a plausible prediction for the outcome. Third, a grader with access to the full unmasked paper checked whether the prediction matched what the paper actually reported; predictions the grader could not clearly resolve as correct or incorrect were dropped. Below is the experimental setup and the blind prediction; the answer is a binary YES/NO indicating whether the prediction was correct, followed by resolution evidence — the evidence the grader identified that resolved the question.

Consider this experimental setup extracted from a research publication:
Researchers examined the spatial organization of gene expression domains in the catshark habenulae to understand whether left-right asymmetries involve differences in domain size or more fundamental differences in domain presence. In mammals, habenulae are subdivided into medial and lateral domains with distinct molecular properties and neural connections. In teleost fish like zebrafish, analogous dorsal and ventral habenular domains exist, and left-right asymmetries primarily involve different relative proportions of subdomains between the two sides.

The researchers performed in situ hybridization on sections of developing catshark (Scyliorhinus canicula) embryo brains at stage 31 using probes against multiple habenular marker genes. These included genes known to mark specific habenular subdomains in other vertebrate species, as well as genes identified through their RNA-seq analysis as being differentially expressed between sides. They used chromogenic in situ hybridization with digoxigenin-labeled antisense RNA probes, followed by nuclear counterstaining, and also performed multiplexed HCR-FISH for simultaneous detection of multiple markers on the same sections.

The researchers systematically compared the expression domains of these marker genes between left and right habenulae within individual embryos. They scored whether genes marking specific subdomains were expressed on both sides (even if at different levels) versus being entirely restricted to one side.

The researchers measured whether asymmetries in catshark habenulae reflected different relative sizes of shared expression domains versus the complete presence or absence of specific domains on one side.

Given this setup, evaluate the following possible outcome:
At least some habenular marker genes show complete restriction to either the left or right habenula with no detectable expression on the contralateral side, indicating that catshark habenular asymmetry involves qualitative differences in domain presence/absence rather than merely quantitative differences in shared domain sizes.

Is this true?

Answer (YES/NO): YES